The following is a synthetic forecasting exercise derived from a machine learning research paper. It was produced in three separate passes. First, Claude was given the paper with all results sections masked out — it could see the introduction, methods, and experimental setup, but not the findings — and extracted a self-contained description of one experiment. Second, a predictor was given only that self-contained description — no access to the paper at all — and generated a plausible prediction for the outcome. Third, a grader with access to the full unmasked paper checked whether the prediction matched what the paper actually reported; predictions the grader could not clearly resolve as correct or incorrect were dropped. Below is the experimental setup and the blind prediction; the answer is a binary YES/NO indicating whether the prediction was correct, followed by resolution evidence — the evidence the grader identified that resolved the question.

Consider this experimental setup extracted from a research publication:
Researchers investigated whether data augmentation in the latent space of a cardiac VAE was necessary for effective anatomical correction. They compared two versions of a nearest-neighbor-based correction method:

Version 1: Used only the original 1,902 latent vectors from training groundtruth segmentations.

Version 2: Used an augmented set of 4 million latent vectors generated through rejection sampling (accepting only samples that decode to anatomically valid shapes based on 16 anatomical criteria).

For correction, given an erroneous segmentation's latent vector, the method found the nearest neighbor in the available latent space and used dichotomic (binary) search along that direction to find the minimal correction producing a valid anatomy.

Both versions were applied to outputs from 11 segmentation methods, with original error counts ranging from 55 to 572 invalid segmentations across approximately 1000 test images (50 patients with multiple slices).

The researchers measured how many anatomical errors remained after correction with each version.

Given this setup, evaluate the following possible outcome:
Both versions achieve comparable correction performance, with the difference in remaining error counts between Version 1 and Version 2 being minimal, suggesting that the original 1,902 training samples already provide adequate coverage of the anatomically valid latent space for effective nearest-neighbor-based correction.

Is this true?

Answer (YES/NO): YES